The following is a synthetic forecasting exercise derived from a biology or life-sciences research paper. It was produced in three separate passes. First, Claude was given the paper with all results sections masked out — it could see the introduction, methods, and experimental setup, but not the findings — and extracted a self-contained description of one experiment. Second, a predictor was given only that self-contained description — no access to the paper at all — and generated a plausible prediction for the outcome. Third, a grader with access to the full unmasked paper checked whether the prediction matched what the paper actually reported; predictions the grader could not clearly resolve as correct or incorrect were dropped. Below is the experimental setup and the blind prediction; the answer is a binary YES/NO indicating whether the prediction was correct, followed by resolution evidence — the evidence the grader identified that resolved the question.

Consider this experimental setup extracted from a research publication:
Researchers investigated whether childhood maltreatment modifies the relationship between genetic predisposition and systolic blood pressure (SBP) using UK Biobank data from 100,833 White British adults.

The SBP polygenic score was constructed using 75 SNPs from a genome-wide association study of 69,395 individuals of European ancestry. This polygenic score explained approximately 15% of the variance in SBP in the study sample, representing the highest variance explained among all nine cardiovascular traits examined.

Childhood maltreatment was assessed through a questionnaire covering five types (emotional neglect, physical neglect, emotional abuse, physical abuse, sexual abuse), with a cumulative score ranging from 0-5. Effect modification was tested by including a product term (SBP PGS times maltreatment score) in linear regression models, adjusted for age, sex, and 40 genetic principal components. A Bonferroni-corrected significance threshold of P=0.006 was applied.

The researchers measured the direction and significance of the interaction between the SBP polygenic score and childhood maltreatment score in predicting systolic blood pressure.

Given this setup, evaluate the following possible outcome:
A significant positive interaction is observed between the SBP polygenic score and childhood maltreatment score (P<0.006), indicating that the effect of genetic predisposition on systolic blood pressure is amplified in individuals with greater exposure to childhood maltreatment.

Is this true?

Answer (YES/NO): NO